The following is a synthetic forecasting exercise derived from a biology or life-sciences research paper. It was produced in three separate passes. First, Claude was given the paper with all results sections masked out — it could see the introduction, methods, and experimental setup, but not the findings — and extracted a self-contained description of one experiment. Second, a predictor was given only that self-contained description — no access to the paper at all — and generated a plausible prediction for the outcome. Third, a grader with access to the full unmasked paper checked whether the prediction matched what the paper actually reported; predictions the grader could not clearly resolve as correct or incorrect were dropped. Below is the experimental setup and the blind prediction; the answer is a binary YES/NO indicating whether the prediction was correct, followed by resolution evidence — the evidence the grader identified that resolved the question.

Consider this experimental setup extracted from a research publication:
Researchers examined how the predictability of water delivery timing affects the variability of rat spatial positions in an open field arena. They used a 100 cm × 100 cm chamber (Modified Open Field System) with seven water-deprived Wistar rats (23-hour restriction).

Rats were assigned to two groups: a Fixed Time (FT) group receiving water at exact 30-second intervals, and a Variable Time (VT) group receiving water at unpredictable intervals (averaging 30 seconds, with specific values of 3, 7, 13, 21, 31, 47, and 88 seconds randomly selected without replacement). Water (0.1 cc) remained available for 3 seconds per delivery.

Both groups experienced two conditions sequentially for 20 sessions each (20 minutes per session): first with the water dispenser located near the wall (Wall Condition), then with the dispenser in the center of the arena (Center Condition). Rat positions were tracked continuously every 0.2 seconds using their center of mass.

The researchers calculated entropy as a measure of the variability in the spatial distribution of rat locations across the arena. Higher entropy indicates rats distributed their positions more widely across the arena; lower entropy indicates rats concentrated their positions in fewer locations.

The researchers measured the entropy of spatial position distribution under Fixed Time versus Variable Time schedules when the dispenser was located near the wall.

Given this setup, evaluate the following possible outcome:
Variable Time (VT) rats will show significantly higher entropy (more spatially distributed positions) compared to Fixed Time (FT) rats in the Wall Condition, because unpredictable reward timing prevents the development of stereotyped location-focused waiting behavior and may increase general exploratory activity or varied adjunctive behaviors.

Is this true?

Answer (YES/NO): NO